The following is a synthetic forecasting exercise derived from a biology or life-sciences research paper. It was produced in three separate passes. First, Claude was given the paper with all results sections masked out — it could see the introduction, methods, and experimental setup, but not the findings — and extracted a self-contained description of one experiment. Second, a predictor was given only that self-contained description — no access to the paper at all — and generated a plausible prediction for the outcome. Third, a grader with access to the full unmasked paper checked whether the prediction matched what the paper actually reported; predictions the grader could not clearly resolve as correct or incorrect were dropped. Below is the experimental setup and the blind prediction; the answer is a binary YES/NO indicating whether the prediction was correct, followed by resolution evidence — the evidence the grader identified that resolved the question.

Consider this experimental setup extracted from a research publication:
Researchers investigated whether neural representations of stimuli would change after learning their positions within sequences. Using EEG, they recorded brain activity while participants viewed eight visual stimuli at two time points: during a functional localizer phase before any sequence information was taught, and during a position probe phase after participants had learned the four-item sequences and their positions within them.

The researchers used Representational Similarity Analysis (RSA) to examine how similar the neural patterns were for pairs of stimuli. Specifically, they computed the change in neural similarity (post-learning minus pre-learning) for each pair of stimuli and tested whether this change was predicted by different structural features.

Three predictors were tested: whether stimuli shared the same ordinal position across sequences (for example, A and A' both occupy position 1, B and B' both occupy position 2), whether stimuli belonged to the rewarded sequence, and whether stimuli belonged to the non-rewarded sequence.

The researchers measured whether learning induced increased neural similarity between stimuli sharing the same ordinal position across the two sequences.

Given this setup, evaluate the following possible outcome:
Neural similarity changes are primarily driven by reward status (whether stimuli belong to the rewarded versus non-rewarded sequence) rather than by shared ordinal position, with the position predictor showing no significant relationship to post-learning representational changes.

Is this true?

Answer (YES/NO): NO